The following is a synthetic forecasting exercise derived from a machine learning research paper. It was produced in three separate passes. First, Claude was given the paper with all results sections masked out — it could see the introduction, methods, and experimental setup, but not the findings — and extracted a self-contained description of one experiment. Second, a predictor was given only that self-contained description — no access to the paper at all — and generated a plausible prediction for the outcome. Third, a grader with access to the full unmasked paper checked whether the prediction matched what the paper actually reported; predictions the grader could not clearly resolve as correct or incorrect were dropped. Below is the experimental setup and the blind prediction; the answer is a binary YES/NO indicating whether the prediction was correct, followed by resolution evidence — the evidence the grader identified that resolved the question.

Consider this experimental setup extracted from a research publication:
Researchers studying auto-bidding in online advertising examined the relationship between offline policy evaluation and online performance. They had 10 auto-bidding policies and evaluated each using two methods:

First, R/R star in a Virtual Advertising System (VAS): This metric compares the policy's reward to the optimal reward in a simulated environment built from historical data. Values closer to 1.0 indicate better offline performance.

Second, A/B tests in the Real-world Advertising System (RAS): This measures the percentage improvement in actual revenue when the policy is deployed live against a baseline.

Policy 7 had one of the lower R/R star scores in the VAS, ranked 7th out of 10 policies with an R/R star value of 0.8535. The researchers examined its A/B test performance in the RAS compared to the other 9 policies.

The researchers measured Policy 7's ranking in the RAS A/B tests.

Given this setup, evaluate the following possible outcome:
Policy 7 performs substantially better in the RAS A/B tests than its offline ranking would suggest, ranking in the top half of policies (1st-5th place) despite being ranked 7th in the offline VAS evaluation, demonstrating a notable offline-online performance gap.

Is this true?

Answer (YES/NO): YES